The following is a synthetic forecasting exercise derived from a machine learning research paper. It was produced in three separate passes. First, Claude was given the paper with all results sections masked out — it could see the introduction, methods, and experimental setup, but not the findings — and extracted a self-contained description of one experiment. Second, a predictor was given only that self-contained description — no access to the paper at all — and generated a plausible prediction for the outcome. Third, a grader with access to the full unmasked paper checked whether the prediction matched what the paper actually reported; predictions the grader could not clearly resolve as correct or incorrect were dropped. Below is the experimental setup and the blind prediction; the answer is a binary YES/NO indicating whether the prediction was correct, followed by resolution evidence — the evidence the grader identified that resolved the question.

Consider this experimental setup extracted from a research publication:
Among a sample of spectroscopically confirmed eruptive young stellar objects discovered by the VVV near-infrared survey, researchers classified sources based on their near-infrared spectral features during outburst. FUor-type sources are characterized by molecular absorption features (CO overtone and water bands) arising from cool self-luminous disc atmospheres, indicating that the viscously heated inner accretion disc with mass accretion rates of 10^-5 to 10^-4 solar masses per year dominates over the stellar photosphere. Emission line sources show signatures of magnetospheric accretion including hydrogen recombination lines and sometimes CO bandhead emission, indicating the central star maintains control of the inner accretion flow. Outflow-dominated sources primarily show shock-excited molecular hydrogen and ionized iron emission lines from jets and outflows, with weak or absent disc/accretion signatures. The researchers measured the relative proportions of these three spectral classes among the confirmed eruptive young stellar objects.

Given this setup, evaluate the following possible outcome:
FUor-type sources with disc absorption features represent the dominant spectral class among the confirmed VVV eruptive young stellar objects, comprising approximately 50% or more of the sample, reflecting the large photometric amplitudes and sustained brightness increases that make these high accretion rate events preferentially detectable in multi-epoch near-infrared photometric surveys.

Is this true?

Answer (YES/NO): YES